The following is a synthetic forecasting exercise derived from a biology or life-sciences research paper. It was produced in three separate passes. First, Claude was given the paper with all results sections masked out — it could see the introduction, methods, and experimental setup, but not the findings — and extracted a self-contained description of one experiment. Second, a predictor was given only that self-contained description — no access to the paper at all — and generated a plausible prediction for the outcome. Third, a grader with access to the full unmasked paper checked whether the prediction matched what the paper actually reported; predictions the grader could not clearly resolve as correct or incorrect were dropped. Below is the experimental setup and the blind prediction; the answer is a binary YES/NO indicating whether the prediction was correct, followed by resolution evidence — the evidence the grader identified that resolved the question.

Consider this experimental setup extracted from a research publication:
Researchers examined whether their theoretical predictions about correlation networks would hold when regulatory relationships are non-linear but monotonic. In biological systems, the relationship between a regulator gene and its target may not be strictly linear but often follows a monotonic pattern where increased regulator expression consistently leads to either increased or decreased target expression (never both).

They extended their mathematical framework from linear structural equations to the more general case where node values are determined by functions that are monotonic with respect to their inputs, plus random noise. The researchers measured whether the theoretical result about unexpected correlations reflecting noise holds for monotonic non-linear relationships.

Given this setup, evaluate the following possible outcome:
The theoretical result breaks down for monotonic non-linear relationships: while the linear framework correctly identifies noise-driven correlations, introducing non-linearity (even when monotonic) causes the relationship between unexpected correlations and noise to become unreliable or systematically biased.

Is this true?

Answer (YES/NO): NO